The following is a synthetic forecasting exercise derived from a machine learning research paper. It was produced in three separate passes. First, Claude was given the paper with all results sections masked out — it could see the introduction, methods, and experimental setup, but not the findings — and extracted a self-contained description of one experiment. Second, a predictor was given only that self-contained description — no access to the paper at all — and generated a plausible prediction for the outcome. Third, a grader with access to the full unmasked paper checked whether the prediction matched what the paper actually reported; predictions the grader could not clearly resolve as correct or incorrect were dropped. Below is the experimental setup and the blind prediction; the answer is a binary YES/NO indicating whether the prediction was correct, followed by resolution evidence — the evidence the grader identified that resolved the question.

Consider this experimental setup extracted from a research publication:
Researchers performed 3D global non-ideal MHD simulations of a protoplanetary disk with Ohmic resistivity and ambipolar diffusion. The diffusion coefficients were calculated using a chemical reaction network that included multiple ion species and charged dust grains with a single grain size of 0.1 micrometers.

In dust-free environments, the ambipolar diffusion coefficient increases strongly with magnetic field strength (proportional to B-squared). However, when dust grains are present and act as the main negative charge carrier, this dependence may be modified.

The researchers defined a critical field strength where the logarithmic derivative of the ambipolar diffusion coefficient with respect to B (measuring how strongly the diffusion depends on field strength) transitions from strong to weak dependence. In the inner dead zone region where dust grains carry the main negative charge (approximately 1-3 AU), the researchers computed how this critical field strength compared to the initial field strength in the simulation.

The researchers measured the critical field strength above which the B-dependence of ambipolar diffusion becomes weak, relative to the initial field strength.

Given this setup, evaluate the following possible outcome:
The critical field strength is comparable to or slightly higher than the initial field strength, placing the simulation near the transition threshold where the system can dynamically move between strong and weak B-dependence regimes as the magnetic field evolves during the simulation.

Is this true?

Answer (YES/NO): NO